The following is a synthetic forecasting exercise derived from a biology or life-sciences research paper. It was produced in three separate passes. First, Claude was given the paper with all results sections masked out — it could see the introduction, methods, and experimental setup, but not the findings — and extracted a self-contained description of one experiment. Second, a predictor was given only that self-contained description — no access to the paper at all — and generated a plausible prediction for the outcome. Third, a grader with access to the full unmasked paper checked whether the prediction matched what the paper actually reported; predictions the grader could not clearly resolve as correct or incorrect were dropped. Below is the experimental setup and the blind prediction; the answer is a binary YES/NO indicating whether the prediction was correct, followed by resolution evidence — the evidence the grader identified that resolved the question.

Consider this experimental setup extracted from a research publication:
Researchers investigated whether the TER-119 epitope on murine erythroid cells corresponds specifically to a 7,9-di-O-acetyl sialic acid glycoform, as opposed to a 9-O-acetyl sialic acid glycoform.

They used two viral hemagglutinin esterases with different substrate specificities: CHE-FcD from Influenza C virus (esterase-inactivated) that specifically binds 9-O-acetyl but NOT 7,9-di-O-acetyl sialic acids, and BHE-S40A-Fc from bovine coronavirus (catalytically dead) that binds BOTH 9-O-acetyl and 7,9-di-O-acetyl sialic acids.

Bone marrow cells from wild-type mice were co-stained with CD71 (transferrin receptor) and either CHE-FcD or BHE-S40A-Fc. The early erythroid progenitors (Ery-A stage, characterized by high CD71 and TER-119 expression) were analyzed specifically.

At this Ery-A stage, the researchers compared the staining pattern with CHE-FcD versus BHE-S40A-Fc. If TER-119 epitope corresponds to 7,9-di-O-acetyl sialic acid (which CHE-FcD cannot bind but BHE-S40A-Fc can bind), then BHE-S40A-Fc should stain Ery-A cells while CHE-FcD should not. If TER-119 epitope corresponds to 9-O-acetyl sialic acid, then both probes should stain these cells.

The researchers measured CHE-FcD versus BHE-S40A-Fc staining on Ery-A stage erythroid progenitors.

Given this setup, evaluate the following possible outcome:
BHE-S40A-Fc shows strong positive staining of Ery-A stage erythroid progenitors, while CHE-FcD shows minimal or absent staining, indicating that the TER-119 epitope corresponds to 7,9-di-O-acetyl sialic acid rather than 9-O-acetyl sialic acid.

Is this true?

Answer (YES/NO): YES